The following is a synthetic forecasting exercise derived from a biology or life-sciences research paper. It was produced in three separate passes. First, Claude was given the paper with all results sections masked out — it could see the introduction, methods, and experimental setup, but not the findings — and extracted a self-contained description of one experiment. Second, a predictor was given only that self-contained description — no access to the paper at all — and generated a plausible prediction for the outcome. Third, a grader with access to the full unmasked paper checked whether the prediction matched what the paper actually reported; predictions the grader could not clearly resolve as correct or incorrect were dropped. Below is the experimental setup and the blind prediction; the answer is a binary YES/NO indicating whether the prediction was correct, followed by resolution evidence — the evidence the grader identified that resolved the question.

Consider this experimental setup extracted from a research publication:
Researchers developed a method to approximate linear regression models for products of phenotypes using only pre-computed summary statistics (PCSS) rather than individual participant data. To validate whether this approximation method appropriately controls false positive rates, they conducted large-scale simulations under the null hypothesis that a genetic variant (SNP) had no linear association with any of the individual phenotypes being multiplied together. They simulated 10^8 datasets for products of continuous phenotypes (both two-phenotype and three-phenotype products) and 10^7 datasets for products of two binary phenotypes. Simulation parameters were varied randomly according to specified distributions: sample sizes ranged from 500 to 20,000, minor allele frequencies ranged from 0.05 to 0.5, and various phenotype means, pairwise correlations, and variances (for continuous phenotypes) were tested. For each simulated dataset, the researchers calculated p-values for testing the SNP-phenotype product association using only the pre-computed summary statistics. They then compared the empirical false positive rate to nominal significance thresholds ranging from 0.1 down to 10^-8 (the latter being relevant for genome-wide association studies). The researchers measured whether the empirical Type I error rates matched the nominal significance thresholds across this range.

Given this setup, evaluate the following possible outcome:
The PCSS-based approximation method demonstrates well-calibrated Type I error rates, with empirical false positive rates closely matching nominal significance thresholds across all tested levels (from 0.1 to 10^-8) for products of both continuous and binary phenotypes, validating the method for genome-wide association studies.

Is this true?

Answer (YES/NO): NO